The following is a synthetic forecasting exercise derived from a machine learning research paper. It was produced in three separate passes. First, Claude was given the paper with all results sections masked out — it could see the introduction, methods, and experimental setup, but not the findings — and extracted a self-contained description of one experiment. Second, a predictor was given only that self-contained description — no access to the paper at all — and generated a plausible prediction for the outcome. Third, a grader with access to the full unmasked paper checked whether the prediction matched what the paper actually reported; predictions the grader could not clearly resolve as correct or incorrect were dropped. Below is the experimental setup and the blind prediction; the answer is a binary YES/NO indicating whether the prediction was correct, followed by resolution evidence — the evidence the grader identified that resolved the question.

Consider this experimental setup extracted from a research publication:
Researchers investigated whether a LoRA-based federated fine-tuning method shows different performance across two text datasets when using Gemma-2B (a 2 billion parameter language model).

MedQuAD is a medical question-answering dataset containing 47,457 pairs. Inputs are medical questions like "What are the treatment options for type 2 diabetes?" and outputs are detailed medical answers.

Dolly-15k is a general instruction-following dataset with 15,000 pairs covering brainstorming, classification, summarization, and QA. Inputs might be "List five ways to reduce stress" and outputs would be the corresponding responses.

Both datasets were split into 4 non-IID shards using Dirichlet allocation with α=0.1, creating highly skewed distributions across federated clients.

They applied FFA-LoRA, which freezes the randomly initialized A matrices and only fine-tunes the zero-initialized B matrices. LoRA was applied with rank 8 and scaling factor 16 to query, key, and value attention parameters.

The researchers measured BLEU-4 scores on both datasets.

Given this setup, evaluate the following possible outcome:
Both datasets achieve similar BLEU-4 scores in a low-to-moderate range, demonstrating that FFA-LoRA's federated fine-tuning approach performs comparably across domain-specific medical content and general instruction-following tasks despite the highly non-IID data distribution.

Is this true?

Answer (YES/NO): NO